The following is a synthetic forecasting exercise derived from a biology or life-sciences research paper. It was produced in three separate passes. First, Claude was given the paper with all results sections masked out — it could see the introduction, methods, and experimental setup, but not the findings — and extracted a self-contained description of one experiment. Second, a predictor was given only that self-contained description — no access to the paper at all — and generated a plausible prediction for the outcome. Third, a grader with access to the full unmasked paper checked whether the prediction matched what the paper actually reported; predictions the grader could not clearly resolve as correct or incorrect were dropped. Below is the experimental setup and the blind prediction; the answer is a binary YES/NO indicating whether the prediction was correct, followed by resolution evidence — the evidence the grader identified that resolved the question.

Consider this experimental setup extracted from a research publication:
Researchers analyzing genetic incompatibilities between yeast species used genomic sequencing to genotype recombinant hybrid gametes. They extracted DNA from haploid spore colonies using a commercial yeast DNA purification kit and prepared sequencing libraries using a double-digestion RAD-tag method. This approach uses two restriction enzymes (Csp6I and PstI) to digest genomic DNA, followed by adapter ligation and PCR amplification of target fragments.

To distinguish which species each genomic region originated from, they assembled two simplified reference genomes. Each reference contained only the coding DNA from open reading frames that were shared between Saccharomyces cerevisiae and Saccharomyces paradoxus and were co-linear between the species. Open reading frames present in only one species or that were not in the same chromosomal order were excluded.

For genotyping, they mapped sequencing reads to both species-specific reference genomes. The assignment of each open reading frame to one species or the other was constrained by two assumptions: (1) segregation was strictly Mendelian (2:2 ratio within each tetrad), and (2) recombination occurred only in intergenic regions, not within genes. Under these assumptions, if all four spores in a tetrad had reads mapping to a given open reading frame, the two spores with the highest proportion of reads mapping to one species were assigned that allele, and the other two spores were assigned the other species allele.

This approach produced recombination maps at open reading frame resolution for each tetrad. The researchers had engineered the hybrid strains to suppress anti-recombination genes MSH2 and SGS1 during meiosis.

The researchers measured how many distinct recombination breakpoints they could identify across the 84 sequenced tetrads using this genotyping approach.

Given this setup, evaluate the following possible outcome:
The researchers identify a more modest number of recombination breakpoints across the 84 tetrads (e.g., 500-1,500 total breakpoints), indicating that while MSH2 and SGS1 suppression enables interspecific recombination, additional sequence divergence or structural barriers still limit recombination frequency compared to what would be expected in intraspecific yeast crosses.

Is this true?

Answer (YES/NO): YES